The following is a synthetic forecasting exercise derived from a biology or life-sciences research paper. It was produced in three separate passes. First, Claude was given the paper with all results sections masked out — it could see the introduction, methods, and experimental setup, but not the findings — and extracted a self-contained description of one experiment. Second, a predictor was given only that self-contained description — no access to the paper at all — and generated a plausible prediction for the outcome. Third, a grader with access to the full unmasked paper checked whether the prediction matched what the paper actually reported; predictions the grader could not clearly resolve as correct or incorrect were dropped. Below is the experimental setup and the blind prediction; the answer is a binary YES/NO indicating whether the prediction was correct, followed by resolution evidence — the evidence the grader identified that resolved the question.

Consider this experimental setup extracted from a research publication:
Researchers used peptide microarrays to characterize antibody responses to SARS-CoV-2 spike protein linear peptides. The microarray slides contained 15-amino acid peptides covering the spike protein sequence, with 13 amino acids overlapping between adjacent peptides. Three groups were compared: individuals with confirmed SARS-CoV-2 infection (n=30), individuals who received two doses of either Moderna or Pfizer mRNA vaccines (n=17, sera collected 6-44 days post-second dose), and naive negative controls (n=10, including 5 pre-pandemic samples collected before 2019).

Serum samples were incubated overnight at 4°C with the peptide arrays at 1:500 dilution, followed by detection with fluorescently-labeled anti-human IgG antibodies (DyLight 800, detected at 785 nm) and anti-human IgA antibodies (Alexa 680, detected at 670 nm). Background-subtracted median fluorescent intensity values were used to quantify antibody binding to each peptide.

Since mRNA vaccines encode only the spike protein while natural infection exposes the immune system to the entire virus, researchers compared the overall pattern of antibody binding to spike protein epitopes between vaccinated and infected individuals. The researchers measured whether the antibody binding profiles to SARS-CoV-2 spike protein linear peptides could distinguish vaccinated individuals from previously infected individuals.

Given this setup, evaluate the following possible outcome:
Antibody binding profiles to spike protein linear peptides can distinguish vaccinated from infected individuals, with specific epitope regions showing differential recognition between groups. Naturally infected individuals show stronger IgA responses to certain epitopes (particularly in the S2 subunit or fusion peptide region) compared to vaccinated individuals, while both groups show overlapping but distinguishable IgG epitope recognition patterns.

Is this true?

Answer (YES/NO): NO